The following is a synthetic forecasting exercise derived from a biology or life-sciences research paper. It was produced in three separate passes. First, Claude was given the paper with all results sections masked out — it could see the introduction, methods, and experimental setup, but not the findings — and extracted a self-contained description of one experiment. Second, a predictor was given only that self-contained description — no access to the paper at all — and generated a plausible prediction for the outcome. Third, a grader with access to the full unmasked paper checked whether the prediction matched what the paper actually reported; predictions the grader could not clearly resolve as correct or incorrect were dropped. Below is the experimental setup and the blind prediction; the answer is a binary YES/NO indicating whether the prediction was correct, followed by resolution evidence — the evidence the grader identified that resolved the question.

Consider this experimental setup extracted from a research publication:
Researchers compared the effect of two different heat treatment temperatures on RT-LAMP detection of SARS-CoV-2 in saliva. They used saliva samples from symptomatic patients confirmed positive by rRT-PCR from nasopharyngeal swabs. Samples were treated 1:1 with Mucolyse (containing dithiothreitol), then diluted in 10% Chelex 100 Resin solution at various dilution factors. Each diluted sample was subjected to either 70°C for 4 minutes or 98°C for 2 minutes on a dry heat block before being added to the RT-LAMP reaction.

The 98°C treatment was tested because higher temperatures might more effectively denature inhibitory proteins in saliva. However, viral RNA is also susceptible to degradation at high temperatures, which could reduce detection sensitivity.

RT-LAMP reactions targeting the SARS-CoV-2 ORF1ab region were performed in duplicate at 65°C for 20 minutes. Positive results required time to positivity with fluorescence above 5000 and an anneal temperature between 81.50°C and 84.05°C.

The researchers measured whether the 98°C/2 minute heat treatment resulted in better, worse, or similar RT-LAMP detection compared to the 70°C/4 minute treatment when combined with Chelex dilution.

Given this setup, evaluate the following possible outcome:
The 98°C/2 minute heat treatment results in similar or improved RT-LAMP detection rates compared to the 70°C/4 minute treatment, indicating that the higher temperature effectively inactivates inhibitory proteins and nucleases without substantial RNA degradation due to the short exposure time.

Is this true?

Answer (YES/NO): YES